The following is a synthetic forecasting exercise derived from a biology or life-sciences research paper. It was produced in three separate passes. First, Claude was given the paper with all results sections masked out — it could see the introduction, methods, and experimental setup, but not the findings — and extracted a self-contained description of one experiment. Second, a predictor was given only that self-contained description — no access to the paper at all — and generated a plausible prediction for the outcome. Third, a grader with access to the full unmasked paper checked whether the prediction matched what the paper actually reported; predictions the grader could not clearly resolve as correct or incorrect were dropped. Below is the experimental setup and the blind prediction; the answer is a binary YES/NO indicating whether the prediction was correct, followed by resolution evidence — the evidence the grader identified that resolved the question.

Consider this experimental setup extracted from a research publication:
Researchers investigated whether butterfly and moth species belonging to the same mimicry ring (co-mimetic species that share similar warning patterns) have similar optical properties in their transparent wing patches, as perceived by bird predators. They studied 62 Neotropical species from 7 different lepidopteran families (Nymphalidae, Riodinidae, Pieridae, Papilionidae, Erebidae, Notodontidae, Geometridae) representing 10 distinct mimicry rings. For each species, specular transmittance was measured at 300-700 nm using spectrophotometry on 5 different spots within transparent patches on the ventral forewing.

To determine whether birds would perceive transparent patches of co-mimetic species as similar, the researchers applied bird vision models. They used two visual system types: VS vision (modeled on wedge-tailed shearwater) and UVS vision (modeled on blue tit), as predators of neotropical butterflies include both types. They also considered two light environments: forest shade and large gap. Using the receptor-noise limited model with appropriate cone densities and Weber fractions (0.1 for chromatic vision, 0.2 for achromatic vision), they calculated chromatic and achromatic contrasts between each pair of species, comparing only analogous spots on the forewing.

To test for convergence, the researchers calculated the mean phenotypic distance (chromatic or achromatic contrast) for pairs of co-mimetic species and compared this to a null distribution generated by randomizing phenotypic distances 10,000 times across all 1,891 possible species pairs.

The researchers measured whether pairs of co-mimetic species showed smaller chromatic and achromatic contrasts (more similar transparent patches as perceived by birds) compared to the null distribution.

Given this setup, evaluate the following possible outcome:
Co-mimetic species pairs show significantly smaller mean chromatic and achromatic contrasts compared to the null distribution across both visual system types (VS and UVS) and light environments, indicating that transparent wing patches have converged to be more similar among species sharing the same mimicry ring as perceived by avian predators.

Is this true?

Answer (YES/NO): NO